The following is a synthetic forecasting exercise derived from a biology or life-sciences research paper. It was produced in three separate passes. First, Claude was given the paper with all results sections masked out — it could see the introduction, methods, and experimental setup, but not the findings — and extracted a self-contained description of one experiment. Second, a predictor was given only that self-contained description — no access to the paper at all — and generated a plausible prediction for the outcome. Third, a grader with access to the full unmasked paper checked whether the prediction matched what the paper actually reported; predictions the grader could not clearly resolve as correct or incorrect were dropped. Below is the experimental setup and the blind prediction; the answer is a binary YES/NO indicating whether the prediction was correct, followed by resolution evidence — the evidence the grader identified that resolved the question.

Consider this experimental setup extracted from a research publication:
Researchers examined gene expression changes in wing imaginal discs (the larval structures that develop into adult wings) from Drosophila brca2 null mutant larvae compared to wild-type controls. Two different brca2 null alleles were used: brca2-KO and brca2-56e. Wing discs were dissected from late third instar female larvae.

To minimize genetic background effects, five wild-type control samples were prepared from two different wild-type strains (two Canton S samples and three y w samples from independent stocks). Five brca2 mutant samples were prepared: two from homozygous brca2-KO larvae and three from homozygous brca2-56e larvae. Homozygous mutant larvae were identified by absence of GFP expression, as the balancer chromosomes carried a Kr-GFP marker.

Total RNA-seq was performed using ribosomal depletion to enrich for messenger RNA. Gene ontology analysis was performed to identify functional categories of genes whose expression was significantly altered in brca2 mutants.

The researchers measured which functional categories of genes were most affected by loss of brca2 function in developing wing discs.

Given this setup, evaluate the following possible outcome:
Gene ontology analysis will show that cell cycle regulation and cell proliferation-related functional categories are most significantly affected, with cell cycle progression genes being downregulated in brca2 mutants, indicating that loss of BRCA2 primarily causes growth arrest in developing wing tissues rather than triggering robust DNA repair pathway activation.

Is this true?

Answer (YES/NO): NO